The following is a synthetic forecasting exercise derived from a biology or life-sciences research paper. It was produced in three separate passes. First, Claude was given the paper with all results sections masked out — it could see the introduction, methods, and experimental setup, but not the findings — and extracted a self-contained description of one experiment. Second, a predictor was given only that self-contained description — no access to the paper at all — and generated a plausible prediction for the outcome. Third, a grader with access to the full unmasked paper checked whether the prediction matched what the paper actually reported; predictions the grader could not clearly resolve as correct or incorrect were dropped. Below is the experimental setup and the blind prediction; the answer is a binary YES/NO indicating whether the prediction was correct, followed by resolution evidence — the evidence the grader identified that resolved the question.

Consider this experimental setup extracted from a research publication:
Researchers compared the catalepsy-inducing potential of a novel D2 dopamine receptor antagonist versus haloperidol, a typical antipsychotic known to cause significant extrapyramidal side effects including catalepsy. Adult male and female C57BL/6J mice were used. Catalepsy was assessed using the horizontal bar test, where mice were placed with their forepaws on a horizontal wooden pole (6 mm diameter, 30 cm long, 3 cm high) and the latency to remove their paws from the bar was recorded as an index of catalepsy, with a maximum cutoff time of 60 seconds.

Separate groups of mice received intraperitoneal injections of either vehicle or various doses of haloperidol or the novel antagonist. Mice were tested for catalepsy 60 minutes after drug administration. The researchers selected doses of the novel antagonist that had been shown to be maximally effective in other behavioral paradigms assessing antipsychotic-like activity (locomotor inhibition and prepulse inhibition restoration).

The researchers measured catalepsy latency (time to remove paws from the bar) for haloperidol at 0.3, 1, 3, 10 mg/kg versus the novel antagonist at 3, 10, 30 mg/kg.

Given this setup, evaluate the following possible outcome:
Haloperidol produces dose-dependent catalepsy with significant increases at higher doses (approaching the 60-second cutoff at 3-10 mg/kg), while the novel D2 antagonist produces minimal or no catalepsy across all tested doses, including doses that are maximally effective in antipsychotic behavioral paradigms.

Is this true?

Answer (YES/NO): YES